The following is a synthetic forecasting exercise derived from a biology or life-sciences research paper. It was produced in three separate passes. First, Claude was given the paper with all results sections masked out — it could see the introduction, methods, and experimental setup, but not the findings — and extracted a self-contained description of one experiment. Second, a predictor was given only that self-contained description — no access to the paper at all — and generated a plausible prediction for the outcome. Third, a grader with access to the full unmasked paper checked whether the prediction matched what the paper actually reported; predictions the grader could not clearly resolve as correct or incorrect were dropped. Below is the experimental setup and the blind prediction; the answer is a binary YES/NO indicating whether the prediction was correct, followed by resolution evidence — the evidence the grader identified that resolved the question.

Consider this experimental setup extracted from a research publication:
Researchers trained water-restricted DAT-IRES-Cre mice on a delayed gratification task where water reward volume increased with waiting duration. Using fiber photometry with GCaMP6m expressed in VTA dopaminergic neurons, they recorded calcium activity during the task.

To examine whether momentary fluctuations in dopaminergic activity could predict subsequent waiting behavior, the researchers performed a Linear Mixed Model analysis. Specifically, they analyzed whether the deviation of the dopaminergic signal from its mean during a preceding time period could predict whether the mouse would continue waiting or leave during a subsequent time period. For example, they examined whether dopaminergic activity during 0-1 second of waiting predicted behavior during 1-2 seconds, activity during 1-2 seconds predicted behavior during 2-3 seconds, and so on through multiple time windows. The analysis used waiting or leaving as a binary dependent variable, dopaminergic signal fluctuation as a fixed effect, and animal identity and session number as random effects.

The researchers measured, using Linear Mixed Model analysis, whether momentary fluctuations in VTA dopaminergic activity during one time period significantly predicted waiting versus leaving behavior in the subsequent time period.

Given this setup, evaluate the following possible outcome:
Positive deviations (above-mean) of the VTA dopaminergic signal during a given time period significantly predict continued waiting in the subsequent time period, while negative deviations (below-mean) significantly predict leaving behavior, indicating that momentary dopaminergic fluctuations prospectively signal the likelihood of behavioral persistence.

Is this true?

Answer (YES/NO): YES